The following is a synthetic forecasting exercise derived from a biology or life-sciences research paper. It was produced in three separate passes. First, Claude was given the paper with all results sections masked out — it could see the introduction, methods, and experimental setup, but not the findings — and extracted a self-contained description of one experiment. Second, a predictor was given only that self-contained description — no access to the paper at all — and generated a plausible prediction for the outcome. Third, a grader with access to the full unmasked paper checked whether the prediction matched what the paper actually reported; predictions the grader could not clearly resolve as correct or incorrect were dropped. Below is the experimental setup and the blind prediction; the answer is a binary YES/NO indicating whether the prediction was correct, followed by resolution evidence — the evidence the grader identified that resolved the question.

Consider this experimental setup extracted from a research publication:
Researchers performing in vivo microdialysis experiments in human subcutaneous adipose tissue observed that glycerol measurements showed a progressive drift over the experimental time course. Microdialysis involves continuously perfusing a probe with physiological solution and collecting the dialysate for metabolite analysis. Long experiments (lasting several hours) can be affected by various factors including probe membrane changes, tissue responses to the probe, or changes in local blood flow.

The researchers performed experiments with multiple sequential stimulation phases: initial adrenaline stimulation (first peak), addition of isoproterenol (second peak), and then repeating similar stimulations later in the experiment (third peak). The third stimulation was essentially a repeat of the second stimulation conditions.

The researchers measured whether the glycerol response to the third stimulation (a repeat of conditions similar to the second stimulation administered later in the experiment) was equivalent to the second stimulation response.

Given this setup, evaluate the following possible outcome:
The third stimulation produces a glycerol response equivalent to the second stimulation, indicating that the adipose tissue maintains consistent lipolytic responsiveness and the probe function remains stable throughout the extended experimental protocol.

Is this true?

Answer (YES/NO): NO